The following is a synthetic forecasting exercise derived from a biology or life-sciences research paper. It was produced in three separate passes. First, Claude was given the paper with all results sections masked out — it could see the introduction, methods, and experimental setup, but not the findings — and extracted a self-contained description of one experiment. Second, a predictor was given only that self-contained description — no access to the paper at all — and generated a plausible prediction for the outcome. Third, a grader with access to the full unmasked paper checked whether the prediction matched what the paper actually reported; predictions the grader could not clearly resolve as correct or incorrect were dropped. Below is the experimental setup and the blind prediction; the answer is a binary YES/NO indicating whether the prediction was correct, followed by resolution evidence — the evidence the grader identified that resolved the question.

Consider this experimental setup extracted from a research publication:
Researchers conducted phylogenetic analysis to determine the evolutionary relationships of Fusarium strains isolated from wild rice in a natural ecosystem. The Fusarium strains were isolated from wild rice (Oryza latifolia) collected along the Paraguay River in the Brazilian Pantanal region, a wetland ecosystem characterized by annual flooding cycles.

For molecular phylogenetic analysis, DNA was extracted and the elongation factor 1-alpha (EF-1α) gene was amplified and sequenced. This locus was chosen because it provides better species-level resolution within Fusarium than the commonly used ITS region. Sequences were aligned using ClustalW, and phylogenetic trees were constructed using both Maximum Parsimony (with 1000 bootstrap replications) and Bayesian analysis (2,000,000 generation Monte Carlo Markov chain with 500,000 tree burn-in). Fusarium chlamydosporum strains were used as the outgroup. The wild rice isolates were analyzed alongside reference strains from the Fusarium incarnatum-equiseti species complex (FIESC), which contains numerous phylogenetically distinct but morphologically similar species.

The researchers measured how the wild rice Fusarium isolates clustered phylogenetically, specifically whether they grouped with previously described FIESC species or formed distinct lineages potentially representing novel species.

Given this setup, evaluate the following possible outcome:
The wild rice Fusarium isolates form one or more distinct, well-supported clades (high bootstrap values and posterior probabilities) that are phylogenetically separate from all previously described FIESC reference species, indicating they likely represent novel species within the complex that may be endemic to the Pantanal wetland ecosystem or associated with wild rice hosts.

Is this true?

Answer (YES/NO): NO